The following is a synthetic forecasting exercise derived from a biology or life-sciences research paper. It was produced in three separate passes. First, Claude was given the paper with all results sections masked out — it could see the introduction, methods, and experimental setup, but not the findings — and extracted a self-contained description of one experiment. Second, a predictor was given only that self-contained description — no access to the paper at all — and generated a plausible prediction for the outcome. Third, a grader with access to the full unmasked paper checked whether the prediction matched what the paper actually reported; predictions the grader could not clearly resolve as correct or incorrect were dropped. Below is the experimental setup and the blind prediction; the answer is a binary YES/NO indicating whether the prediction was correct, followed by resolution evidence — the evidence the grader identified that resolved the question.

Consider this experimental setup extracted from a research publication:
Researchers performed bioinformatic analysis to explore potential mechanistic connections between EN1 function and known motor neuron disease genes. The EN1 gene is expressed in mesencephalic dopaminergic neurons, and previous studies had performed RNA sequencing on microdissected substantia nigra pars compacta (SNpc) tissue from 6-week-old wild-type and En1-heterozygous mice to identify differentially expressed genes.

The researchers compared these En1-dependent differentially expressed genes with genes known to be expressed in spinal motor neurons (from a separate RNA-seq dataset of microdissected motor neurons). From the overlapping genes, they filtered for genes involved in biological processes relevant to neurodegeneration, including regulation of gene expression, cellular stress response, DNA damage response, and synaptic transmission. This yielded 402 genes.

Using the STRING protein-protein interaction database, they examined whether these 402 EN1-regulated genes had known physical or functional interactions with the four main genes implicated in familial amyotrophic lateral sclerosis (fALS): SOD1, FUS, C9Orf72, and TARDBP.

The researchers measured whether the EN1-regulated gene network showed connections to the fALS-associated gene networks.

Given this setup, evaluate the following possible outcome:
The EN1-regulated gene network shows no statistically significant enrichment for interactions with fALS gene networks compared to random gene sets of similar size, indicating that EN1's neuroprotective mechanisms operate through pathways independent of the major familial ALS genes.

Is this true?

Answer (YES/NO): NO